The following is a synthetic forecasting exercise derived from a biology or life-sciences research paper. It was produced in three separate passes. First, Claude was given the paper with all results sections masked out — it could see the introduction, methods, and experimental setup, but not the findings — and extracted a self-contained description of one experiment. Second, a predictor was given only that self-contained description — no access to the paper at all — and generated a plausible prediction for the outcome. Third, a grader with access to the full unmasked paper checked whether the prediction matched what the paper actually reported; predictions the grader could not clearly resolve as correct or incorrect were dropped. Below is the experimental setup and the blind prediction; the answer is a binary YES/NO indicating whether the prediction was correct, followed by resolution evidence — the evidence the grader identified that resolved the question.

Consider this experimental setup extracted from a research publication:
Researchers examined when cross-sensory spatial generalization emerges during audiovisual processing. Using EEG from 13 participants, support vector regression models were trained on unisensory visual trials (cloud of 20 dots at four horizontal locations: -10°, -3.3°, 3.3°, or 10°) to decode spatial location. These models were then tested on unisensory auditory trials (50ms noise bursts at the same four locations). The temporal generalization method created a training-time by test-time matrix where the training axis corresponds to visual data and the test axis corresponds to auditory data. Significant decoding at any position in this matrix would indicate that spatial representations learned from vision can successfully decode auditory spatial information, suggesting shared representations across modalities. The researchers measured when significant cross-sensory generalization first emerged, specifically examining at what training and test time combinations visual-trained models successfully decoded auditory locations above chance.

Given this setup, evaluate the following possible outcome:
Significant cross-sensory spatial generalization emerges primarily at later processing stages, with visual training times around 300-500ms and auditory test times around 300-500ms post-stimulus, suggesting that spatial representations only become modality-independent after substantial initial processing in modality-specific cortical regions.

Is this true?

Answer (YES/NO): NO